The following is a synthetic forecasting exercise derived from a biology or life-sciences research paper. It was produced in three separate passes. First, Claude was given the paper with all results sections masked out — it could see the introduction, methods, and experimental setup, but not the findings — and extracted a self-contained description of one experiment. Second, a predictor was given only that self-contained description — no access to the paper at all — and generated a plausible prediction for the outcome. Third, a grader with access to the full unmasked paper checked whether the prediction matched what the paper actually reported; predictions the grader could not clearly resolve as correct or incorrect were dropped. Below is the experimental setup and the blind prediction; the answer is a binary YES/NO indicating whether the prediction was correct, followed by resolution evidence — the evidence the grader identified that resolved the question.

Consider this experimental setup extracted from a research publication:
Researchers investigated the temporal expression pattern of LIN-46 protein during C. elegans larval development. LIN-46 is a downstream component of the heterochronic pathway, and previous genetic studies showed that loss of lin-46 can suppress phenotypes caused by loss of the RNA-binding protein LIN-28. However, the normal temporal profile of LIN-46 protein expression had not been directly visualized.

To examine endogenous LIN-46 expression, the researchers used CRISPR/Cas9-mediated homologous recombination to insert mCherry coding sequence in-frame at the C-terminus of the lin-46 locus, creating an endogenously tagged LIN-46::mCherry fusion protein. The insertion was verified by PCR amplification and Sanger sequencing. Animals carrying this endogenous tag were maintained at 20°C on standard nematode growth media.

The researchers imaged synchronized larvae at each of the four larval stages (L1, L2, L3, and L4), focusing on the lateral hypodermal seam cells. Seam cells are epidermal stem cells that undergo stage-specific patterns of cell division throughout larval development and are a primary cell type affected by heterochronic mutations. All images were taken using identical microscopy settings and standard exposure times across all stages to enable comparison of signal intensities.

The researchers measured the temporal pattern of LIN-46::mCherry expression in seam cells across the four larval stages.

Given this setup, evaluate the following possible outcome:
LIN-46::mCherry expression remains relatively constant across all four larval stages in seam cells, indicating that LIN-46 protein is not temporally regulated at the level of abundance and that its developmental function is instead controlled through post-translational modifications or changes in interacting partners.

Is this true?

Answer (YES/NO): NO